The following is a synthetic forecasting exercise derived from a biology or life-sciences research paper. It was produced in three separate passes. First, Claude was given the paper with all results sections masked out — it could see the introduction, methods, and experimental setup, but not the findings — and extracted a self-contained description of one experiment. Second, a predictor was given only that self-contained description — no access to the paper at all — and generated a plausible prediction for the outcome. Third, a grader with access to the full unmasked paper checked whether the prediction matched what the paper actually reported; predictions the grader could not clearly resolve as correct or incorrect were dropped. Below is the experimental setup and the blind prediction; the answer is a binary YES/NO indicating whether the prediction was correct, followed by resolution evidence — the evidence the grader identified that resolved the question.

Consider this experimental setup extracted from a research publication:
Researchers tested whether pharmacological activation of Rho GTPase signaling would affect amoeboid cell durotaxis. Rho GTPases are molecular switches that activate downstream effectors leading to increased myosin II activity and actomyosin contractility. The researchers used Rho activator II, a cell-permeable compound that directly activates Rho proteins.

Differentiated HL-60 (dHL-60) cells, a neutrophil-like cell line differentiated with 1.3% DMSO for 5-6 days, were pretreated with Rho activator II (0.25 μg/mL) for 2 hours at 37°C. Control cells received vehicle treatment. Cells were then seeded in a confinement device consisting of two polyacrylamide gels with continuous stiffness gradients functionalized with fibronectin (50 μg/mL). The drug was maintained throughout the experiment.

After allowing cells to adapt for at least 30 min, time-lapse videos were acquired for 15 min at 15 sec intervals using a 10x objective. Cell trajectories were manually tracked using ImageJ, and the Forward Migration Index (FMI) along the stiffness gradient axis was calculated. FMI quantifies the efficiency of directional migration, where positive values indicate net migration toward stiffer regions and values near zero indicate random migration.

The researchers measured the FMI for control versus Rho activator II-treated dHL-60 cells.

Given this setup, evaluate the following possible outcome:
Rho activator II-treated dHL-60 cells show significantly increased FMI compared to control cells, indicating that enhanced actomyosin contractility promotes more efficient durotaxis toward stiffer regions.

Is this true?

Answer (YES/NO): YES